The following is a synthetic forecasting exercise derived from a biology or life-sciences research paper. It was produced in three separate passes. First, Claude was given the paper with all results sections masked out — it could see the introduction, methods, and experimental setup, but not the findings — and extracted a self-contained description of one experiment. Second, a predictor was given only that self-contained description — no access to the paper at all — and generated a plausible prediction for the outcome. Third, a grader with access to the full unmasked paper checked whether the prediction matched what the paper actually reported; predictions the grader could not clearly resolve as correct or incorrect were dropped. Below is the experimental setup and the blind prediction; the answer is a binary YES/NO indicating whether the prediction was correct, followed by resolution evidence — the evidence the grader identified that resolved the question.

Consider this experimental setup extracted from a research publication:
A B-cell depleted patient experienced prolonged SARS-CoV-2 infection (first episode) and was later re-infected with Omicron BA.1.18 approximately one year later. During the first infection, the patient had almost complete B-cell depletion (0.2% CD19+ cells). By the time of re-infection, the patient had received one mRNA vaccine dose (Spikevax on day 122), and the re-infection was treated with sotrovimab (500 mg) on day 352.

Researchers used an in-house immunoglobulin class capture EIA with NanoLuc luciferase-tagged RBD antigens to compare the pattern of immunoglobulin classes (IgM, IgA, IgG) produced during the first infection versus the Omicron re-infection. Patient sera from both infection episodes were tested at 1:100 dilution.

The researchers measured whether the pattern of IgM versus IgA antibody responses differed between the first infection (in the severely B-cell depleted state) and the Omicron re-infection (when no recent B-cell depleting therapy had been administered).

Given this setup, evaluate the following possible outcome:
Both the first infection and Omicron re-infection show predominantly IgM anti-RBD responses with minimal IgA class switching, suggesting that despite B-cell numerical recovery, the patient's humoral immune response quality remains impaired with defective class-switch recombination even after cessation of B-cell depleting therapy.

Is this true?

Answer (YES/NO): NO